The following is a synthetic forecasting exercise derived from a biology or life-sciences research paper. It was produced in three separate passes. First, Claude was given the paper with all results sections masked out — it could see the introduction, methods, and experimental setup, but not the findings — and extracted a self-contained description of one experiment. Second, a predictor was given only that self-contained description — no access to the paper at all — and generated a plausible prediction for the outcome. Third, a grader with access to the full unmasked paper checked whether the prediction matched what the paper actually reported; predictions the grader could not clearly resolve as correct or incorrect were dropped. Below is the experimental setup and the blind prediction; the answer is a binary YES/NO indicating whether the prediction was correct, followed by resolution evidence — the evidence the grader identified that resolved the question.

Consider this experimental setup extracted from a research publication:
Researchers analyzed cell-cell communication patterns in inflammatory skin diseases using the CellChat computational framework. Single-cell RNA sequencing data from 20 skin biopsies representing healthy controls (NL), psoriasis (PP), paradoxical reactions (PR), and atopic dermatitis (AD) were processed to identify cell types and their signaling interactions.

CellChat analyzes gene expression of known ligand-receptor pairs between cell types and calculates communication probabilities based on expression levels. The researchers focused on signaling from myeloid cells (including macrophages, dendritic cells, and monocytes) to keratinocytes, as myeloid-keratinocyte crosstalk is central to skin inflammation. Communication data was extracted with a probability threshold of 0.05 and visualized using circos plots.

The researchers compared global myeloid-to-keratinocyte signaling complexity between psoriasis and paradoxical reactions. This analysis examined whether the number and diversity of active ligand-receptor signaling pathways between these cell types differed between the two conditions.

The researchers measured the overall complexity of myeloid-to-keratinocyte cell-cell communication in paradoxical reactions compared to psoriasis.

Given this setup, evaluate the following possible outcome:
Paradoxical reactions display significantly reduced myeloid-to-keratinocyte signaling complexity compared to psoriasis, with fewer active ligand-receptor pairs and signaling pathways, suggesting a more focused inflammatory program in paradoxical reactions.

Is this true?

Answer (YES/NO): NO